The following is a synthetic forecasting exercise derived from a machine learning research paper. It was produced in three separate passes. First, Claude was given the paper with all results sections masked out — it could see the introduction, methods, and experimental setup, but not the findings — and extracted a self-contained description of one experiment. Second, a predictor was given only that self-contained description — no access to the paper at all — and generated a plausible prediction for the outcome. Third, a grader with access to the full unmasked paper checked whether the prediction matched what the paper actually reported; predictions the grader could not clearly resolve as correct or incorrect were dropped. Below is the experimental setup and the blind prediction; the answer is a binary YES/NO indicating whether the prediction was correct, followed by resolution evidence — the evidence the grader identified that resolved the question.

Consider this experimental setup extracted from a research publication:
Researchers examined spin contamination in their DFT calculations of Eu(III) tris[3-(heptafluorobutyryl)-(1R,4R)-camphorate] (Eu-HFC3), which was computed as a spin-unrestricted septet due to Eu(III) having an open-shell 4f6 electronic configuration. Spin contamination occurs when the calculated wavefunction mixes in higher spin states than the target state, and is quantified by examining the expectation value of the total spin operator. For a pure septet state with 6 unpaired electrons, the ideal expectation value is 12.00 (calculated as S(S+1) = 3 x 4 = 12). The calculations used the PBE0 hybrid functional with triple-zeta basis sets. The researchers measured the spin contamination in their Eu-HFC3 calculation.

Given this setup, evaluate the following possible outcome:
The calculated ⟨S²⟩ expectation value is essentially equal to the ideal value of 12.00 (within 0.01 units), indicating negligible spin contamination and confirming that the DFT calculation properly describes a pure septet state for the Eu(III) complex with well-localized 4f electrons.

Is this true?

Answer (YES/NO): NO